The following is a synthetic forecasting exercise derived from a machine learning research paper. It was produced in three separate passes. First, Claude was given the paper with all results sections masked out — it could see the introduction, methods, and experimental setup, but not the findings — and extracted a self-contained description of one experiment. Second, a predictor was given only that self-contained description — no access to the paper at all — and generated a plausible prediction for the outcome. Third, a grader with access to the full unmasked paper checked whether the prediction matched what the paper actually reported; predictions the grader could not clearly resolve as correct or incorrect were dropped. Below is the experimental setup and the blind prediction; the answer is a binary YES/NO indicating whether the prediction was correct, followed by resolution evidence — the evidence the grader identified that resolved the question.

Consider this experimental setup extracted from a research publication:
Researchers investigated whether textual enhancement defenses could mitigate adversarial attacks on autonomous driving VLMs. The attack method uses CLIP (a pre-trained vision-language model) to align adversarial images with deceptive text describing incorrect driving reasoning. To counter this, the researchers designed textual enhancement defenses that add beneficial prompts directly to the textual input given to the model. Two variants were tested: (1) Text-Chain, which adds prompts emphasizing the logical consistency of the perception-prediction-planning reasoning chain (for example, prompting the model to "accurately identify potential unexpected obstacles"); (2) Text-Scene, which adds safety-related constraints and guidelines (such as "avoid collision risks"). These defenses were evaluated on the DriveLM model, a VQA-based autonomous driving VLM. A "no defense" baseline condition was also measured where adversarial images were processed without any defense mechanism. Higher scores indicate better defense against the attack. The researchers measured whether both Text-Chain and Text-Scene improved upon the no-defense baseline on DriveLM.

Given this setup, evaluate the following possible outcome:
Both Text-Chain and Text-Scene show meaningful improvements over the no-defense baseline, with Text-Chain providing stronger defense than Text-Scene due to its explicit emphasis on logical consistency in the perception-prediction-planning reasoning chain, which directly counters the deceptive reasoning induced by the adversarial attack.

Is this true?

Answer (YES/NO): NO